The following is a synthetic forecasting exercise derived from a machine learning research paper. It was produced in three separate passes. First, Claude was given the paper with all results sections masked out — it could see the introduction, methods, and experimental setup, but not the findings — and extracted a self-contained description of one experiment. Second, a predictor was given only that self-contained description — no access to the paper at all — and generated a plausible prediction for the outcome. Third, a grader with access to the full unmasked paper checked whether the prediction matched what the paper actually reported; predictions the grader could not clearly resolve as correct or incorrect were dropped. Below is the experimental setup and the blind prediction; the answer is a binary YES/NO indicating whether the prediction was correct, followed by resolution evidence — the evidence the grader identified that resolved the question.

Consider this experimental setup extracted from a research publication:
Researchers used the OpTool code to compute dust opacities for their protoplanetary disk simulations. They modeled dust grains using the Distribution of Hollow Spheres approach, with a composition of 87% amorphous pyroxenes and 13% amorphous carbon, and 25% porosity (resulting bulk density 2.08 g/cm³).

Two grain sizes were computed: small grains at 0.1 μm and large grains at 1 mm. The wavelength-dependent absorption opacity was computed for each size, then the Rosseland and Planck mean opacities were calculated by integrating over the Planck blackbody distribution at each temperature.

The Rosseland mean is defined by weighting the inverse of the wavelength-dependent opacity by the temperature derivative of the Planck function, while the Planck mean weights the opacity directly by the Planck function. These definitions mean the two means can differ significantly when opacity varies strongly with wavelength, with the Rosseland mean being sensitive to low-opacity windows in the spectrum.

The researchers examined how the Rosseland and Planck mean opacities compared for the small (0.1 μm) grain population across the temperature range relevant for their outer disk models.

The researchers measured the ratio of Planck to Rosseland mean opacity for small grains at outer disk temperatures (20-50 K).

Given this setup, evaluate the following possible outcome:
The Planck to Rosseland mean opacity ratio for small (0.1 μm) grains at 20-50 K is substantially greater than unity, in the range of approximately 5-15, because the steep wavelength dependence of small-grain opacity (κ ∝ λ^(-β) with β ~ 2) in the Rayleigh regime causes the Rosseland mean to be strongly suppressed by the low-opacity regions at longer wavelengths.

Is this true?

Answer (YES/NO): NO